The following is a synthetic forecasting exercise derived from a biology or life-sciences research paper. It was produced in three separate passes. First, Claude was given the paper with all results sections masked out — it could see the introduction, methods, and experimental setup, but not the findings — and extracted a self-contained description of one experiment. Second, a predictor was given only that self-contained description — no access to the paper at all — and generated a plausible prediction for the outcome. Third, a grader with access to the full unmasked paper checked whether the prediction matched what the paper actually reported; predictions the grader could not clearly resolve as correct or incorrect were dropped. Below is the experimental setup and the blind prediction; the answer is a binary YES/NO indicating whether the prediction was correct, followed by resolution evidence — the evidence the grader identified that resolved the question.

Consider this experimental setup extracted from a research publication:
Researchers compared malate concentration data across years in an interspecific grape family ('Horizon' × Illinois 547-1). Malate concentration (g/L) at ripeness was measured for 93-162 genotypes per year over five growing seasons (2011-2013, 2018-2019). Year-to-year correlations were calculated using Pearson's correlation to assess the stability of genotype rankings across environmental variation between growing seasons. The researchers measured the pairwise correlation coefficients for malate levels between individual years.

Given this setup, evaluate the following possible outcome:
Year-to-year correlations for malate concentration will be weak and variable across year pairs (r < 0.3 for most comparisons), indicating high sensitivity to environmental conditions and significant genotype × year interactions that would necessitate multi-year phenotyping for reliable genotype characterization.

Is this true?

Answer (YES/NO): NO